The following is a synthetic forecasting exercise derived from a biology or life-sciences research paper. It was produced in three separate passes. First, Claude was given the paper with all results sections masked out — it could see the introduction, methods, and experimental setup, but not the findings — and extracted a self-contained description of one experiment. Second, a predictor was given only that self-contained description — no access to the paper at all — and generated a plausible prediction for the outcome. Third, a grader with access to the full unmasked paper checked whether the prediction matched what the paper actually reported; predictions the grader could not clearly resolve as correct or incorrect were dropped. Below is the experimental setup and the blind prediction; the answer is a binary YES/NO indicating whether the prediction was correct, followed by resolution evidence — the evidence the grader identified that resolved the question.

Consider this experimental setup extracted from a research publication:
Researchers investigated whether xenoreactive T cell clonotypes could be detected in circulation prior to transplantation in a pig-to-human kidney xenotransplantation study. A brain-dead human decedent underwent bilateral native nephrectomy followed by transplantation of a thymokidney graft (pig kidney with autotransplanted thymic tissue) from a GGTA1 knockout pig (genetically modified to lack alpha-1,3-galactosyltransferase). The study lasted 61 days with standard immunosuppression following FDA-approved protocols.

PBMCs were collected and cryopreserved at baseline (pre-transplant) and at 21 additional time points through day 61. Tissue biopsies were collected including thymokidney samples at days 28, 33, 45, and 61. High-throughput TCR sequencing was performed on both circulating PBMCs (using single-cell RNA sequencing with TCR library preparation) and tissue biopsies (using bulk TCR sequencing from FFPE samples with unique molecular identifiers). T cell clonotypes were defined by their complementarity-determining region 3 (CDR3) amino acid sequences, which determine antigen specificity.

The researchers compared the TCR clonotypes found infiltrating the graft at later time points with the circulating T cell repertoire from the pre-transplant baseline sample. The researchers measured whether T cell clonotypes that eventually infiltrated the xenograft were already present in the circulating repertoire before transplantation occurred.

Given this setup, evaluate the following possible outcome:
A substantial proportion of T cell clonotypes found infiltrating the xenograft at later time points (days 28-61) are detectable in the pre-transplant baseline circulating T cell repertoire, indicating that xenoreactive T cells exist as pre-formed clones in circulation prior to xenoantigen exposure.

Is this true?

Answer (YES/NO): NO